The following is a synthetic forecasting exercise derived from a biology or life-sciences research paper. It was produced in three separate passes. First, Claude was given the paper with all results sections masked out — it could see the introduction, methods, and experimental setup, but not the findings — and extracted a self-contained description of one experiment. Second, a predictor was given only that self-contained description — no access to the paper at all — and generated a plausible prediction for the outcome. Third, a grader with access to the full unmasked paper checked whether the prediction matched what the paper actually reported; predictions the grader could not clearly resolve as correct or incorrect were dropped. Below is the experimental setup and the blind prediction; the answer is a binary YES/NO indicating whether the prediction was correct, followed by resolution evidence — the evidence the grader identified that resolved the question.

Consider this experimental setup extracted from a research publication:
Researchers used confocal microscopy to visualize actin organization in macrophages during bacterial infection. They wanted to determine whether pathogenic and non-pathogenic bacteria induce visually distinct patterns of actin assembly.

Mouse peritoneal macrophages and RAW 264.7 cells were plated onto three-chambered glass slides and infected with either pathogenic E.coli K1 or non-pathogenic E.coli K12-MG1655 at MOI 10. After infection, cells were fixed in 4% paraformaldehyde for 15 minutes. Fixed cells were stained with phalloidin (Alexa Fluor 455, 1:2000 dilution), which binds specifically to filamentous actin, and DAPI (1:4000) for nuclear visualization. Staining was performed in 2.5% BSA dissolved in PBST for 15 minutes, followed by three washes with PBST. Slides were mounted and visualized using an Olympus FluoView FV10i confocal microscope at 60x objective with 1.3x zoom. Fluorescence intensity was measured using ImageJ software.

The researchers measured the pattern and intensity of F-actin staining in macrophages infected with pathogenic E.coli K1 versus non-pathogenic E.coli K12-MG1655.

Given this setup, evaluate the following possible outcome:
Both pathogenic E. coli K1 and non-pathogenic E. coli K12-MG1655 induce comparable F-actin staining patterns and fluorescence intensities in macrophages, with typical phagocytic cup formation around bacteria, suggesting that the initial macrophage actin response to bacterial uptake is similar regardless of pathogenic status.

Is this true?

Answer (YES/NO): NO